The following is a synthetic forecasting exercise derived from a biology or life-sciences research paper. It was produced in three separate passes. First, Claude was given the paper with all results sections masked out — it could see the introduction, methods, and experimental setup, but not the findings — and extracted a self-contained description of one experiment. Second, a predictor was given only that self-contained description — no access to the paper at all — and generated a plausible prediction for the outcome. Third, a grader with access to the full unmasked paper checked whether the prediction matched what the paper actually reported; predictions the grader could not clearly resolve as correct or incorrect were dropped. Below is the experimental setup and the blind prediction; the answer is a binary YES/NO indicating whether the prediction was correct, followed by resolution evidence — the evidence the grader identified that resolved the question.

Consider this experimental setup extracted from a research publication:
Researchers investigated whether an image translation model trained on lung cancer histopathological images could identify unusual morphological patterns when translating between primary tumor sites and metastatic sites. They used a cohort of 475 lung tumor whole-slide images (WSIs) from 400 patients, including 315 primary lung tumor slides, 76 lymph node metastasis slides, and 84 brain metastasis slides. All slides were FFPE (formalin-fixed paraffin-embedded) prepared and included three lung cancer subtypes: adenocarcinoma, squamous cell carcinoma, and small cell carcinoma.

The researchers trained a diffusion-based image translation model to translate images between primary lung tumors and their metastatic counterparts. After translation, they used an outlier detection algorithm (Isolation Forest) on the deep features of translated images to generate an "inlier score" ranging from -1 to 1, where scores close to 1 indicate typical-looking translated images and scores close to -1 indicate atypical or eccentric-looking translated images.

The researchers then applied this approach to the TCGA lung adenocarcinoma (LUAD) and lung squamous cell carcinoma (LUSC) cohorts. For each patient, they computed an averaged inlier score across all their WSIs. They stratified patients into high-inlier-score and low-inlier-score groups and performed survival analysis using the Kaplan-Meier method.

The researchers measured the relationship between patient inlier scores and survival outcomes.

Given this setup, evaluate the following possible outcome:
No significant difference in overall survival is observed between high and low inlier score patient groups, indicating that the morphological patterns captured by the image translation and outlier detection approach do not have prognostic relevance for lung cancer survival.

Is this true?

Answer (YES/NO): NO